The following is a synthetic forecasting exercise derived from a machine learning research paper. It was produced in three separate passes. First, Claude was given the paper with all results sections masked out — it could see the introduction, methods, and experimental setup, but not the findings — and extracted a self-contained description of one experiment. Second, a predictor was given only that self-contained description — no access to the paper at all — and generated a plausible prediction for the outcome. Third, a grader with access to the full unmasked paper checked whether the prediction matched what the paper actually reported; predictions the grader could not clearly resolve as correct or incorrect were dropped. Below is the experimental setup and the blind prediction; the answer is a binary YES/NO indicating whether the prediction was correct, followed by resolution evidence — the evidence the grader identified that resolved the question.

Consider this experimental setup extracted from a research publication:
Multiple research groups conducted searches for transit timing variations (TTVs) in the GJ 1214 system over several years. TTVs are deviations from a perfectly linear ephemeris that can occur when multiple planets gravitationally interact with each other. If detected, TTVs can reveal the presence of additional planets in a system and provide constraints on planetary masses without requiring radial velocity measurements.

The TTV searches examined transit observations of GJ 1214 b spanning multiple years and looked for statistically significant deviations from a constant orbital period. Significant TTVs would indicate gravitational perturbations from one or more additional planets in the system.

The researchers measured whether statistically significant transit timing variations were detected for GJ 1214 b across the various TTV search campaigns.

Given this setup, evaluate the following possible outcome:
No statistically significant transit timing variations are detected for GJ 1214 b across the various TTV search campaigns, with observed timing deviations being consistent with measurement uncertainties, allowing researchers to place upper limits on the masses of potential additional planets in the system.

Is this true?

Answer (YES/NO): YES